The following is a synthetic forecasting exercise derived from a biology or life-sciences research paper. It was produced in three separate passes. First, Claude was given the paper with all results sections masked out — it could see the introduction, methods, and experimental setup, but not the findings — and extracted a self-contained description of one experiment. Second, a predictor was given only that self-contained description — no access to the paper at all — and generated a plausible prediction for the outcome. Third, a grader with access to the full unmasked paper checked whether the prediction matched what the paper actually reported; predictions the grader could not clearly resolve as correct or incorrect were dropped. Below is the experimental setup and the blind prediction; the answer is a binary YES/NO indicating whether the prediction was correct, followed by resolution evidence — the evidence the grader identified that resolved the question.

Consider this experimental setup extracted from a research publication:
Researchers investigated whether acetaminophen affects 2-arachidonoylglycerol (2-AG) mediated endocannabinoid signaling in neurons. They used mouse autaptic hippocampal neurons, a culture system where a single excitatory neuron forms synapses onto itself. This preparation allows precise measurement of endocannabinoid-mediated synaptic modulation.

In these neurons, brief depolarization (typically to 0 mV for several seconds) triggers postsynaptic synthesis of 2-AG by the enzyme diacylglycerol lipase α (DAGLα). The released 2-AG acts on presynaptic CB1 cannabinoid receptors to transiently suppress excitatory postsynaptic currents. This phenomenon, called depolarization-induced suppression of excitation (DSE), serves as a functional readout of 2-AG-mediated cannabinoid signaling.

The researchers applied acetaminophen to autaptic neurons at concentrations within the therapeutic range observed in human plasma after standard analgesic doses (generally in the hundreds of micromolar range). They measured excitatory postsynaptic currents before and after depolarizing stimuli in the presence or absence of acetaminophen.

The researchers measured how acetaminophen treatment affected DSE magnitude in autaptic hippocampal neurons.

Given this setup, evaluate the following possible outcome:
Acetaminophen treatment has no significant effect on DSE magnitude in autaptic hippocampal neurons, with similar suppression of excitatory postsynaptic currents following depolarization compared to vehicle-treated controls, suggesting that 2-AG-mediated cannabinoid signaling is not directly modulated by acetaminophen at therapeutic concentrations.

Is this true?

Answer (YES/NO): NO